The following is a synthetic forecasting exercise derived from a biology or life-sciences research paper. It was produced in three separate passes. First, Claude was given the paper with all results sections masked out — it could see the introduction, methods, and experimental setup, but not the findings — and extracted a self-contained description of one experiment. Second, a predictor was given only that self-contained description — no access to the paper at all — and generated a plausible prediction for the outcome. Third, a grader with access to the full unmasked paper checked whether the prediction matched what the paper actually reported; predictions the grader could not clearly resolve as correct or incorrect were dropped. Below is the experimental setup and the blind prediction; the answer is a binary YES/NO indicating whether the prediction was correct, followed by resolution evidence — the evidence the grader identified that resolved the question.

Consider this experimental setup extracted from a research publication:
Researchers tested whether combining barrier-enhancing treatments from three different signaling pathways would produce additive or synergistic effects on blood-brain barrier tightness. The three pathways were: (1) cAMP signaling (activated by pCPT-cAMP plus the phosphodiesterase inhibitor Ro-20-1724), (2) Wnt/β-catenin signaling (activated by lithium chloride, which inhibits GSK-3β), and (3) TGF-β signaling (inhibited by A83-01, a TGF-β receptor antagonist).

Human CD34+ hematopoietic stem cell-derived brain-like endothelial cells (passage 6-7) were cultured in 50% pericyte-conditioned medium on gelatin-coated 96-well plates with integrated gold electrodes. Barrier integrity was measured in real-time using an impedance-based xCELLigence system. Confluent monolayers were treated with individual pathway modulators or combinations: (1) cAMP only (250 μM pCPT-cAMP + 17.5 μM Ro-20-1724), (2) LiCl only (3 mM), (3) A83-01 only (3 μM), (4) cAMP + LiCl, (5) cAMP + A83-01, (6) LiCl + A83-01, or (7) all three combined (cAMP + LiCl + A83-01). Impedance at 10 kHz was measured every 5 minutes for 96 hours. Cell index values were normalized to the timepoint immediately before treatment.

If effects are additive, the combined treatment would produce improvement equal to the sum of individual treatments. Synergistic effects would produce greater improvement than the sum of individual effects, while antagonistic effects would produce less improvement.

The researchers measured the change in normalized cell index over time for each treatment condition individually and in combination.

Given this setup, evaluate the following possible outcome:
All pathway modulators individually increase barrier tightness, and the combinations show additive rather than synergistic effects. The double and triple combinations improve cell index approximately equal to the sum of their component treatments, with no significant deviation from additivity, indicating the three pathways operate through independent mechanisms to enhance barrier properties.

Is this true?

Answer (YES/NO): NO